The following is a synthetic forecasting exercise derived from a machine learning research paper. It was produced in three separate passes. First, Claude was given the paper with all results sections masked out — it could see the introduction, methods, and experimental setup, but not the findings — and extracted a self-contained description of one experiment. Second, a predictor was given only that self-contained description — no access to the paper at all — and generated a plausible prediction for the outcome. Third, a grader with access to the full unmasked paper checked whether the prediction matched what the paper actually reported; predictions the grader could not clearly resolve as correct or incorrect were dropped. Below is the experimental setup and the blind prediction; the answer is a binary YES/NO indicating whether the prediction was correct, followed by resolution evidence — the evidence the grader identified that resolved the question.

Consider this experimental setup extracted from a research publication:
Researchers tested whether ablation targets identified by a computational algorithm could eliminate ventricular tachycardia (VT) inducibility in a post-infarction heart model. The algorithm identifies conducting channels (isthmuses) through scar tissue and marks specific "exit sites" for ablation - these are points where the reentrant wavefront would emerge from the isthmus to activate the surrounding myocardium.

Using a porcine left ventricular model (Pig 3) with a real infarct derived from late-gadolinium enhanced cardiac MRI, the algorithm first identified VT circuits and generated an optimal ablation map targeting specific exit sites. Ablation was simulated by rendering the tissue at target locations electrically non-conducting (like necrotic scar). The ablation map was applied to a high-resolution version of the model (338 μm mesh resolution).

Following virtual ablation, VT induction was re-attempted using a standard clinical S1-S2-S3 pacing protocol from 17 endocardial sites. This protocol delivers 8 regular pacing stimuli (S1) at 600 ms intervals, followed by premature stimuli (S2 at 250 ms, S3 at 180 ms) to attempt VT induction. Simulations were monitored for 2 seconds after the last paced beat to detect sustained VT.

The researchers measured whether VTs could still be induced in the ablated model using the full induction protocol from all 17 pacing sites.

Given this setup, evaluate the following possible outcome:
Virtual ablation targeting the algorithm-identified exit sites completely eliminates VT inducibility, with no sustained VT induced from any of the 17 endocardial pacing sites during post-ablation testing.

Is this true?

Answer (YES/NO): YES